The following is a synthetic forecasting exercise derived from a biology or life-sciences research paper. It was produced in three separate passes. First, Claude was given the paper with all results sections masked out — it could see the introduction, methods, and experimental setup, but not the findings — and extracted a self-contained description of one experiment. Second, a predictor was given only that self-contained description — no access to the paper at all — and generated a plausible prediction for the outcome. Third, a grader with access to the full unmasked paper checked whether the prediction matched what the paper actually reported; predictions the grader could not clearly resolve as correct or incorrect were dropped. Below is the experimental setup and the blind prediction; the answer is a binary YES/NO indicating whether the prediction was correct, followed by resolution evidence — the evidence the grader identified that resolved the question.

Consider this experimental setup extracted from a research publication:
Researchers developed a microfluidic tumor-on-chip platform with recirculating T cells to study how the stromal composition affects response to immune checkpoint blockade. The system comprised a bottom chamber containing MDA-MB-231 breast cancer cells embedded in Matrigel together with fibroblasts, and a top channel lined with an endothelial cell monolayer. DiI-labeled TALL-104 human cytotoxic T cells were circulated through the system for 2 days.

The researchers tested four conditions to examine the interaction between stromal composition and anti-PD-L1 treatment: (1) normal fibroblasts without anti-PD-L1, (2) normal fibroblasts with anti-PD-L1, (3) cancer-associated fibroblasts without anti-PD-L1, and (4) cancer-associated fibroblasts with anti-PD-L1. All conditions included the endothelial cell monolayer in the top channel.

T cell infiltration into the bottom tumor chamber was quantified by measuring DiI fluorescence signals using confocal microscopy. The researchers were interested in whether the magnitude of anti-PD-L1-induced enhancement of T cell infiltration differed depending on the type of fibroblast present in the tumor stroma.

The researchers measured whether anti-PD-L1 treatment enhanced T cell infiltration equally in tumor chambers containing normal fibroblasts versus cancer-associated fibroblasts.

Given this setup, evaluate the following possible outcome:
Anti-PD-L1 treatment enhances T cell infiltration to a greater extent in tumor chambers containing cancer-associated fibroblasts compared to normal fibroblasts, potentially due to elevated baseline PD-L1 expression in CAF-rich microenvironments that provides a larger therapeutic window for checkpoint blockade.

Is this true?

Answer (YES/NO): NO